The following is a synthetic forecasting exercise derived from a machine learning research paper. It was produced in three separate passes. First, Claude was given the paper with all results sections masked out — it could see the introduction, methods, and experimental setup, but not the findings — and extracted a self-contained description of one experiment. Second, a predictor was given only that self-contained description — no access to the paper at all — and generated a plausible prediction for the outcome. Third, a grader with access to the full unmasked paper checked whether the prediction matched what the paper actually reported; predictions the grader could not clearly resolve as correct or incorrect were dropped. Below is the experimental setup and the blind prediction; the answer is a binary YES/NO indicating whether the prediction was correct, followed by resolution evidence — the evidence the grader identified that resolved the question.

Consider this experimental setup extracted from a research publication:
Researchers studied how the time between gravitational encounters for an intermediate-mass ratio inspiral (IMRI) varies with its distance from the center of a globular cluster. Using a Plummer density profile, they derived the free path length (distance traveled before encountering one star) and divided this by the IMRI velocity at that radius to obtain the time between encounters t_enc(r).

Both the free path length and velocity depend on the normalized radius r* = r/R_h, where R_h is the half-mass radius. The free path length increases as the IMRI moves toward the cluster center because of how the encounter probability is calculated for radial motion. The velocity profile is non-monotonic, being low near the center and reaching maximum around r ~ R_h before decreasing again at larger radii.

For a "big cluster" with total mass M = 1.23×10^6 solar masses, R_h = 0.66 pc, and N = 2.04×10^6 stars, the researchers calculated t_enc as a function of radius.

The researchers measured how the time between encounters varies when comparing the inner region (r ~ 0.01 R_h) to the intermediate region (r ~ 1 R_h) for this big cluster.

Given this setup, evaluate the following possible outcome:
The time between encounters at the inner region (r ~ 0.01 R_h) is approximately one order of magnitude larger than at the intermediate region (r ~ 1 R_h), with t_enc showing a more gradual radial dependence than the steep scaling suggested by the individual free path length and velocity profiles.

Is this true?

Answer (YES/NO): NO